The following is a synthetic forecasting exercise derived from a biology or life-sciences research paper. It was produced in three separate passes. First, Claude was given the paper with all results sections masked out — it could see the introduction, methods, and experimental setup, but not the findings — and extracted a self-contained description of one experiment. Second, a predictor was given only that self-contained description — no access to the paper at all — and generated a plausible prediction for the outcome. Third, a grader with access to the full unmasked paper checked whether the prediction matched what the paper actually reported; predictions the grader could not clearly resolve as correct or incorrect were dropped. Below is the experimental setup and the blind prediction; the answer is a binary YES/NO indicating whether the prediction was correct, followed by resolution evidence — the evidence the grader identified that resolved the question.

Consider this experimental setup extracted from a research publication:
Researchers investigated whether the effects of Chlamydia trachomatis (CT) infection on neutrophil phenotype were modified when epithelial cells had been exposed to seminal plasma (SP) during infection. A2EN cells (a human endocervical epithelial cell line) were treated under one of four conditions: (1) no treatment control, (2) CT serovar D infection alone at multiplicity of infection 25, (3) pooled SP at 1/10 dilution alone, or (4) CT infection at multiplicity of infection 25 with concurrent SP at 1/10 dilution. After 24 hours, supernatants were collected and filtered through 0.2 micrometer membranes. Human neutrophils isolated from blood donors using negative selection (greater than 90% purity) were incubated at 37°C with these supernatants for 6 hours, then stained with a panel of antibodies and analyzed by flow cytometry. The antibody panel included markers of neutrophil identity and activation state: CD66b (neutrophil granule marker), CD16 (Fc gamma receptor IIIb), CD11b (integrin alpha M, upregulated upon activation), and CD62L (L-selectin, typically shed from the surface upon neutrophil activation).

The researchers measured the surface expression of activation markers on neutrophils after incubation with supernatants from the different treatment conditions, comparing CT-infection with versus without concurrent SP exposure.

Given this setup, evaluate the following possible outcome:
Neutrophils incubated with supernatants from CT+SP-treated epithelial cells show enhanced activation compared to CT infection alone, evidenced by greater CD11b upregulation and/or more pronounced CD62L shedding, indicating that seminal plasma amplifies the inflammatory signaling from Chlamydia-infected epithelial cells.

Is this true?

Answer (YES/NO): NO